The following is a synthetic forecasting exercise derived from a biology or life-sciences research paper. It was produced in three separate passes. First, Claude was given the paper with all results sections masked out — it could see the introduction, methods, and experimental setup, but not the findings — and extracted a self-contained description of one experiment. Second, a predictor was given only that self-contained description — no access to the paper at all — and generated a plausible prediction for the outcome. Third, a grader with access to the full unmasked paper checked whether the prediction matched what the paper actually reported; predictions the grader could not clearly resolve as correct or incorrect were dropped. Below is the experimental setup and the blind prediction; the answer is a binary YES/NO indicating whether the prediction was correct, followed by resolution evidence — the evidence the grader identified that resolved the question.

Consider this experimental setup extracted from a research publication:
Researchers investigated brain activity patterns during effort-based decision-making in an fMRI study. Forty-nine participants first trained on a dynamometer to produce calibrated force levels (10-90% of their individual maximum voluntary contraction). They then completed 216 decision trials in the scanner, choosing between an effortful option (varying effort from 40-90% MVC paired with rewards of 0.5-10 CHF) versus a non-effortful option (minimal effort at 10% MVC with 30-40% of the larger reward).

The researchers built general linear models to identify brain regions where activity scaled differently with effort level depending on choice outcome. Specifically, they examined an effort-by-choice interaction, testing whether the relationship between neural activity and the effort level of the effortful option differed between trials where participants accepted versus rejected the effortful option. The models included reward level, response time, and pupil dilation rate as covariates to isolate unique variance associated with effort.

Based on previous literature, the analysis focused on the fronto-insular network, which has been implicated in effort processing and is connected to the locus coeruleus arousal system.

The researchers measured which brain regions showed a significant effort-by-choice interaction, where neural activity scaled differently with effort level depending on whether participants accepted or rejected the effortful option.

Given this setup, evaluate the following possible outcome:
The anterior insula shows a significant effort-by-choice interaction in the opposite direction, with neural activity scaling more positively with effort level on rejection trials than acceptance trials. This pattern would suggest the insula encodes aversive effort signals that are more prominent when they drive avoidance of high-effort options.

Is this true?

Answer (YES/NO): NO